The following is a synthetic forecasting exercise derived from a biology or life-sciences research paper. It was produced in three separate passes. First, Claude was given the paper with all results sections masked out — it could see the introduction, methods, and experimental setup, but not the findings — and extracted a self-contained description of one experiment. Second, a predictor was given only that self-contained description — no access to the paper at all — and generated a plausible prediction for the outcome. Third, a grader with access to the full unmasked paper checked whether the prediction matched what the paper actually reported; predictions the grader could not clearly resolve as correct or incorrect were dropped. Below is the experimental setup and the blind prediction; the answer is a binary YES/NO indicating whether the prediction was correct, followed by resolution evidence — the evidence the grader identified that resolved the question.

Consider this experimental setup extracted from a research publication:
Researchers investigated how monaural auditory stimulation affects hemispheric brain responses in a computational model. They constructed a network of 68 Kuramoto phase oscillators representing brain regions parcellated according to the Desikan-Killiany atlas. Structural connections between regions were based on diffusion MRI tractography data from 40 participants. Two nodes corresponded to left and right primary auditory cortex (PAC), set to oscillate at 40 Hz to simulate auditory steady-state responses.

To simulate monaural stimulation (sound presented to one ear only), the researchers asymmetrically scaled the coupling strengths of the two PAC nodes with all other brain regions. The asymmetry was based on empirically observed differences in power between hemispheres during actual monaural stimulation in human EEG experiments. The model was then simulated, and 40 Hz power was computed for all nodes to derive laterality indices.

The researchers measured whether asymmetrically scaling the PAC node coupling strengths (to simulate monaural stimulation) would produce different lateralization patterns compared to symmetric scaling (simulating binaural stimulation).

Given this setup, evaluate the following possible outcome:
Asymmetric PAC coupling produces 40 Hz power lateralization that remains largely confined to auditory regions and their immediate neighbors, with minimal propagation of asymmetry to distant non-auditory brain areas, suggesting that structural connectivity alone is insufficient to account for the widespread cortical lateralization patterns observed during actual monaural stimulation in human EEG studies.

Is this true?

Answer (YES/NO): NO